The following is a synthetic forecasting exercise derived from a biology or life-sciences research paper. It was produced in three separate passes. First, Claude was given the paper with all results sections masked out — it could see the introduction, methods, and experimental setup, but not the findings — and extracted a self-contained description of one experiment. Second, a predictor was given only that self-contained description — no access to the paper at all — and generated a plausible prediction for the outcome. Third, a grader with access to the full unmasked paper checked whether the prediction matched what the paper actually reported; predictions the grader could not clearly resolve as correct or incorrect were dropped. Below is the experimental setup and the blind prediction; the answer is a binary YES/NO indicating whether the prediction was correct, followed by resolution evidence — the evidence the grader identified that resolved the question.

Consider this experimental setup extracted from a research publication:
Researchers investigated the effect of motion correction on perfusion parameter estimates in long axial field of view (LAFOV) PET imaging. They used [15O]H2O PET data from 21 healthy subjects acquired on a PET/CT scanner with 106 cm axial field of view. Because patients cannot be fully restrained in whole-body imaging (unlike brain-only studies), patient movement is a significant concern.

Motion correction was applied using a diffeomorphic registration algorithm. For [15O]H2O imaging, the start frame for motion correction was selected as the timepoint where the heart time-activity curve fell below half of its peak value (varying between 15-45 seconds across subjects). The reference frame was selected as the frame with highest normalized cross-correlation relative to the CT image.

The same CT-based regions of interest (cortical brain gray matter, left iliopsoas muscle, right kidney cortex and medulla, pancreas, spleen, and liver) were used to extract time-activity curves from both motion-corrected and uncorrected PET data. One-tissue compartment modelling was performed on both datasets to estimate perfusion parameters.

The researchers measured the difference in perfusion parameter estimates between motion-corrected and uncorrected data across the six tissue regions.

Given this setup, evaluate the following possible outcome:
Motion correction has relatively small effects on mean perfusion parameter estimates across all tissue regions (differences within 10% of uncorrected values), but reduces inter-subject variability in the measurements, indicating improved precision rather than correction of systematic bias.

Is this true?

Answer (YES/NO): NO